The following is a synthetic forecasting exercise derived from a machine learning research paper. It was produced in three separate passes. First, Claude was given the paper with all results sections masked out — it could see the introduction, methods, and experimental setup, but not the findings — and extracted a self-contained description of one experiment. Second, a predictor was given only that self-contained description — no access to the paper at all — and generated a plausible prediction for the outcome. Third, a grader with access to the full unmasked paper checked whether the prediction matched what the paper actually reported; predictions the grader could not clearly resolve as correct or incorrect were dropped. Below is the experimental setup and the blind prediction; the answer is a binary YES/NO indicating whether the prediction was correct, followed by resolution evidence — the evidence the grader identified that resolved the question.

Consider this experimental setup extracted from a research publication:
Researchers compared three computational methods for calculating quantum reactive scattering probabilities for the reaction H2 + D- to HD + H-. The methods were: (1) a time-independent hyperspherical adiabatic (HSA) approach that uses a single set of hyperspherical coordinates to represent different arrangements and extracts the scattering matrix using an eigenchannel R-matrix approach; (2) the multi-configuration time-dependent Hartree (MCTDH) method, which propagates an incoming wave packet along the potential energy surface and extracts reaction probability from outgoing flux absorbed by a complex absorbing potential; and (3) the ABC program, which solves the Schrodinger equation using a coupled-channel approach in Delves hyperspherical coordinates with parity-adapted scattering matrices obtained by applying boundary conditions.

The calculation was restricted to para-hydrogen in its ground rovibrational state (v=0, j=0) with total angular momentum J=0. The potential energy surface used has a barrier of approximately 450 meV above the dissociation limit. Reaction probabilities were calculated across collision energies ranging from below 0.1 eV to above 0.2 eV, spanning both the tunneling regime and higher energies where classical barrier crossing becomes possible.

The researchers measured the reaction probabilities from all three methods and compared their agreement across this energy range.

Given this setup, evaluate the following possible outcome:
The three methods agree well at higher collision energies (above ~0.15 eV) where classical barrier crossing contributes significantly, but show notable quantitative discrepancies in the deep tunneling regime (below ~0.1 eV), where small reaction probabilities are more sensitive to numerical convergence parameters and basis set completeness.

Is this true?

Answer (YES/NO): NO